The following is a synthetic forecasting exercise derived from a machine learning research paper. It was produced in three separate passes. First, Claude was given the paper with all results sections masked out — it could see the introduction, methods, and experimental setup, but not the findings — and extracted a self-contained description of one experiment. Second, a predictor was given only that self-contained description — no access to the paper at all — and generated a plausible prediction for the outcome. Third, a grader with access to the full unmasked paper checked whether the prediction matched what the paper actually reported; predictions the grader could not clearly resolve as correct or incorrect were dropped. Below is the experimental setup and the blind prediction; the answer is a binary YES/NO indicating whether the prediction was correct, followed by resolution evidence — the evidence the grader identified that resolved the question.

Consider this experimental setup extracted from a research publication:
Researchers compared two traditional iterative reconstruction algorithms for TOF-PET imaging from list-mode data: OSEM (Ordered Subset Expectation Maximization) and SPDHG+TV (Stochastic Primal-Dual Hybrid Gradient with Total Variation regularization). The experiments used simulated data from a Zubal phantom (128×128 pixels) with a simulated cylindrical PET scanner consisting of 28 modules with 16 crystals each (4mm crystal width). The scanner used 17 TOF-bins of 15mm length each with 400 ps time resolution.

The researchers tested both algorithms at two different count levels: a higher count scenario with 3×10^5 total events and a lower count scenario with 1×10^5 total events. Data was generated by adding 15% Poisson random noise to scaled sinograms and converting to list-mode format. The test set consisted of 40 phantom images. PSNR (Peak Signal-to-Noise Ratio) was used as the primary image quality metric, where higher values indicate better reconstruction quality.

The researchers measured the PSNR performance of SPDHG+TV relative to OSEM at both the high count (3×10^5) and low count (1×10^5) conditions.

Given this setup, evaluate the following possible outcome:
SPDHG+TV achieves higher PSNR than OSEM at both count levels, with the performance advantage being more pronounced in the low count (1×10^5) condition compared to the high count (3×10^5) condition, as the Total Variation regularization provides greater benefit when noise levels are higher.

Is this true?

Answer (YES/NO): NO